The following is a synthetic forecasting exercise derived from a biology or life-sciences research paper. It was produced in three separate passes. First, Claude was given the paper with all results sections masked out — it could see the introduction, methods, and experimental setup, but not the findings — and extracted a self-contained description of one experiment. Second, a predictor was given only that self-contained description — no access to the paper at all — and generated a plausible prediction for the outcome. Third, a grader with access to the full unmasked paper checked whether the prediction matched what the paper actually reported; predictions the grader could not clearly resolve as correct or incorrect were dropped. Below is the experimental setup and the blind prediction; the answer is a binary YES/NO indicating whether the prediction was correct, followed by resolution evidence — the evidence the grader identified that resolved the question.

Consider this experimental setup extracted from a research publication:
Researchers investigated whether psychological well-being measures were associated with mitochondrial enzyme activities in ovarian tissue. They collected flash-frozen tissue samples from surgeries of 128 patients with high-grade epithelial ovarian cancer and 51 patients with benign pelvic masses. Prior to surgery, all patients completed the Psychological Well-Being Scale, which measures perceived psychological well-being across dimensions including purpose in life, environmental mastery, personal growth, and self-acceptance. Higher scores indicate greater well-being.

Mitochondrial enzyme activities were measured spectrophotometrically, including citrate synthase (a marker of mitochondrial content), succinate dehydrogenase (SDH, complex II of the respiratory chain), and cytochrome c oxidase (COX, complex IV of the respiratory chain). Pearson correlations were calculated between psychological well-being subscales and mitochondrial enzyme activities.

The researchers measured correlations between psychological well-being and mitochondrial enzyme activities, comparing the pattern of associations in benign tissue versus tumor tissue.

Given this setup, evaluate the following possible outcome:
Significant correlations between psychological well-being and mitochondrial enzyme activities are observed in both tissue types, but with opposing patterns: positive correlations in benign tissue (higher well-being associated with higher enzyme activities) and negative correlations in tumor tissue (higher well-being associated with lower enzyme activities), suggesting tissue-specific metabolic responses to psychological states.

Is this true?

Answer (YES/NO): NO